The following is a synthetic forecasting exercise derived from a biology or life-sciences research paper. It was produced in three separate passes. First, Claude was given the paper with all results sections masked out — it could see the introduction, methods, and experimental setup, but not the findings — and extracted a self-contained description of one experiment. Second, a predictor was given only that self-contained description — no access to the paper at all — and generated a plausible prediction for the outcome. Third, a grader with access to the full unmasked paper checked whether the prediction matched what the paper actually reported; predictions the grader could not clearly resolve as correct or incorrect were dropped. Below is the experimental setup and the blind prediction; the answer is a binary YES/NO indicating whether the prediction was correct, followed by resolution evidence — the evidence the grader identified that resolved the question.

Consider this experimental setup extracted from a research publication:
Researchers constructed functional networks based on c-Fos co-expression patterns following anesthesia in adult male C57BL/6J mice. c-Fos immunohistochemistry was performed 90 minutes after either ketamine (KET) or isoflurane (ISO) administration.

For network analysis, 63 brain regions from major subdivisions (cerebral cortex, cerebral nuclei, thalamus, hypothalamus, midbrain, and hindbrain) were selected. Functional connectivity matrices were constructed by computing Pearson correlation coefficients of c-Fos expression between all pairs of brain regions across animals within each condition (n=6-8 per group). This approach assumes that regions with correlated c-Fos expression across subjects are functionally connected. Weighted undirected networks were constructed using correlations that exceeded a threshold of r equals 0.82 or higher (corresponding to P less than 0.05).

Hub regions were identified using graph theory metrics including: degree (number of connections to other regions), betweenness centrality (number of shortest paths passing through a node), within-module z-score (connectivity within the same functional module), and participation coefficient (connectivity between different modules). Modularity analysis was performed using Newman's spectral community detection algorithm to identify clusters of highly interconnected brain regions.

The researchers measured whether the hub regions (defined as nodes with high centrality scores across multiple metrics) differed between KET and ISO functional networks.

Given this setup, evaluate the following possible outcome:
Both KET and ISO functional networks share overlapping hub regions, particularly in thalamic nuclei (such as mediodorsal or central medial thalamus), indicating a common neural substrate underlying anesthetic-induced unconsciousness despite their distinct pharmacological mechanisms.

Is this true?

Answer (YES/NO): NO